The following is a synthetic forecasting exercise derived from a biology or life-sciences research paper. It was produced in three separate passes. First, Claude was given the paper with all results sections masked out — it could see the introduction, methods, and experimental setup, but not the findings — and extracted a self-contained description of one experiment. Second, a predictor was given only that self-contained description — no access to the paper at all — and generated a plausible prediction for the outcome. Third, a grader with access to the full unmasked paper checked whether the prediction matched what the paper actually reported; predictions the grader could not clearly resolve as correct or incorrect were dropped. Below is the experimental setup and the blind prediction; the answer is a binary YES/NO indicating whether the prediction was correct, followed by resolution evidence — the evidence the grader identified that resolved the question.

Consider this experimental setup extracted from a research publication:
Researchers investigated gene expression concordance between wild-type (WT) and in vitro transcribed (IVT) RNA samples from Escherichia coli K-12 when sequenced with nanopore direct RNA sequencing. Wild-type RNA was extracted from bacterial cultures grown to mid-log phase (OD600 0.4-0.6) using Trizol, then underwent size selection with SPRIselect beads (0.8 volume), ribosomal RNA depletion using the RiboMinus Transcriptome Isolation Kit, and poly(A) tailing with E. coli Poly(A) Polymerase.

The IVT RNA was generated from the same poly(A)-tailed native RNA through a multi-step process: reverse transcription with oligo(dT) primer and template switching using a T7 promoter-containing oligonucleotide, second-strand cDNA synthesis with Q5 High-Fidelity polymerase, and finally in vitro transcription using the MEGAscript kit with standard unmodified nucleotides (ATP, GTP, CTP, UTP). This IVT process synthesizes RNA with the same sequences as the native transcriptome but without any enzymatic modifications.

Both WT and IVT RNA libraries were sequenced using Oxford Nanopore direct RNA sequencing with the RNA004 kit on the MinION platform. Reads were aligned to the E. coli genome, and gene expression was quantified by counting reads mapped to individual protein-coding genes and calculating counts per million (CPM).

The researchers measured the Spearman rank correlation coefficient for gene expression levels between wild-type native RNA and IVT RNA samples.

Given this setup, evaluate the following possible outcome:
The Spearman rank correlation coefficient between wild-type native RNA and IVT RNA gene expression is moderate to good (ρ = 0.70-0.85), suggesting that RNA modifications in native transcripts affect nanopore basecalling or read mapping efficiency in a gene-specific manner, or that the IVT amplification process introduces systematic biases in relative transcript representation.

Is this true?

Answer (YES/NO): NO